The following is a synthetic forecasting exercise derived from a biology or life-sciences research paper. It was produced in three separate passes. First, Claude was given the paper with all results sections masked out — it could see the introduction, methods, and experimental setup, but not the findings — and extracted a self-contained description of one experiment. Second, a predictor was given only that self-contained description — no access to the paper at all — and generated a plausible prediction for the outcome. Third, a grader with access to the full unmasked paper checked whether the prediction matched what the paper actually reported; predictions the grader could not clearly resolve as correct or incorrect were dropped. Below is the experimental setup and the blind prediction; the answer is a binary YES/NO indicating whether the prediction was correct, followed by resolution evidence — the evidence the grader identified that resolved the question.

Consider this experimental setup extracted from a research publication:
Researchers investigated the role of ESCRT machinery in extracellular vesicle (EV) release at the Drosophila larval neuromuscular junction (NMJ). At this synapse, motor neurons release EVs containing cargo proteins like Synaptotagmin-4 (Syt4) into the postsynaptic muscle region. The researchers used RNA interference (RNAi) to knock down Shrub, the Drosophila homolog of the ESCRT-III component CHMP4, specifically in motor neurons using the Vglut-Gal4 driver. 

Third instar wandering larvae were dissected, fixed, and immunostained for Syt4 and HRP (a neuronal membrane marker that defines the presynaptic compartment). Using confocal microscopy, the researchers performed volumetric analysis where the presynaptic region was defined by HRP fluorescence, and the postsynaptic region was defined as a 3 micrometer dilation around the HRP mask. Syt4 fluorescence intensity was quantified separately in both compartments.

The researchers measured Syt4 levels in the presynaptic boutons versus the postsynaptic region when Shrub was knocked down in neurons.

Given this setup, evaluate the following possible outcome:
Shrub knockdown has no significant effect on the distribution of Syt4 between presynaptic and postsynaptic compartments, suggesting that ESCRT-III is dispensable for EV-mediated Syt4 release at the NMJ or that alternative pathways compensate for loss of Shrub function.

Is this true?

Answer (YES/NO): NO